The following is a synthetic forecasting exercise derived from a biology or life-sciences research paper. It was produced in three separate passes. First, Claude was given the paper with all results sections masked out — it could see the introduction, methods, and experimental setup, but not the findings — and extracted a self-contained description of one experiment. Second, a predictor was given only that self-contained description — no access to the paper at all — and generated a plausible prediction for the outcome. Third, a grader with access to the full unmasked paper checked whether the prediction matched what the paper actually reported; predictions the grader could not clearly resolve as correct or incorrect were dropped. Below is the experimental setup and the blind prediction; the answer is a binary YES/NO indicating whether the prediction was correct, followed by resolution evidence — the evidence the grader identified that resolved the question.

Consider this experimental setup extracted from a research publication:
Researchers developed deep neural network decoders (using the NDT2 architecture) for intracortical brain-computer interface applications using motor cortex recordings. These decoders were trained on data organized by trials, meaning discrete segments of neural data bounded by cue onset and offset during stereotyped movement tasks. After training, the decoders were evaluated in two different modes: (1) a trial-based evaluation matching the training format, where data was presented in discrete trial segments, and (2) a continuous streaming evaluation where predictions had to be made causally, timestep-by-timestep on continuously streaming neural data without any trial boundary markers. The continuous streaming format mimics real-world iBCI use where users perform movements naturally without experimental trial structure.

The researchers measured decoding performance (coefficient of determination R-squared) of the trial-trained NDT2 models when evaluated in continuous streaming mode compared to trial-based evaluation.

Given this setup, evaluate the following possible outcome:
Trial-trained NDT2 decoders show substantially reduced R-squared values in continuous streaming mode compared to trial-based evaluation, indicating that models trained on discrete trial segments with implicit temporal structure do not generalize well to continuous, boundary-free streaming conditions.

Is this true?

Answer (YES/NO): YES